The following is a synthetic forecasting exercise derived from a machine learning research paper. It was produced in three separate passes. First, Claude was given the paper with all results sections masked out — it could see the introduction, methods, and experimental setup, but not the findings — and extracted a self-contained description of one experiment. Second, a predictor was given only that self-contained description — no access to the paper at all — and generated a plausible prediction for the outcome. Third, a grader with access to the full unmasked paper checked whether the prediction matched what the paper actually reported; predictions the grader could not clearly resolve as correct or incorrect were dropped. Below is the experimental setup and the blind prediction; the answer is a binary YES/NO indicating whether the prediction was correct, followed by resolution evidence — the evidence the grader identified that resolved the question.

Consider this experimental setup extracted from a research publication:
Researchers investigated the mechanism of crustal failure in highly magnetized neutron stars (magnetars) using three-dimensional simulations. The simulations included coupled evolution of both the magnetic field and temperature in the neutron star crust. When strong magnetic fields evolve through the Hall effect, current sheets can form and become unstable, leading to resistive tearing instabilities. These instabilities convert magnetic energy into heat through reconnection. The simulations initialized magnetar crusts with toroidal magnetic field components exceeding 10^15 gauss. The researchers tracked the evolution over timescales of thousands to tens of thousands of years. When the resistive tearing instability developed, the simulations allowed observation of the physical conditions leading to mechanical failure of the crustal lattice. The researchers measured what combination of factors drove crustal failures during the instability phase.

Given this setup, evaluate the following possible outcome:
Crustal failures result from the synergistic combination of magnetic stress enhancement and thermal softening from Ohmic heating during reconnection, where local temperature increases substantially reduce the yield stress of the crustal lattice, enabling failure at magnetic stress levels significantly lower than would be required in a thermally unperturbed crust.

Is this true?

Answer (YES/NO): YES